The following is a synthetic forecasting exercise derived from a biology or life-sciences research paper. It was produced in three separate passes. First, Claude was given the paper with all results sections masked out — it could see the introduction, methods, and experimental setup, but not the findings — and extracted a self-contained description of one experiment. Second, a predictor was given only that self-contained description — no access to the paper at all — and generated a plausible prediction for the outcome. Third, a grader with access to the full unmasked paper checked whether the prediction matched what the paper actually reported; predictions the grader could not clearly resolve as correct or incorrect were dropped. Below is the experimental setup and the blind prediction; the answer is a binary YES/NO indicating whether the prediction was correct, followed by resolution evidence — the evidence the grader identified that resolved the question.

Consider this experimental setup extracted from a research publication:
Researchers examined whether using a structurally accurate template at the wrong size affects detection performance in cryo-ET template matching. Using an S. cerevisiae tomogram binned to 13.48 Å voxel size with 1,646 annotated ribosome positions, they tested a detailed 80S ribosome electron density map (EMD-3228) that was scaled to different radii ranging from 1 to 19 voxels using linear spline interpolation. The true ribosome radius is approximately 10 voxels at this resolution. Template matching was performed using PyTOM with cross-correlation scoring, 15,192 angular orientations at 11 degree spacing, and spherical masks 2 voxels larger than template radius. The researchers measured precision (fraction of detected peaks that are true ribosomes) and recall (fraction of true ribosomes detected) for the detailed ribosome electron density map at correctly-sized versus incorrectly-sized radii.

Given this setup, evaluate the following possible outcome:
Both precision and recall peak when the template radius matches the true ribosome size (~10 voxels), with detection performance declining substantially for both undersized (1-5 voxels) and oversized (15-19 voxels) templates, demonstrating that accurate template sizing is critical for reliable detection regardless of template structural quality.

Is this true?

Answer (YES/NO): NO